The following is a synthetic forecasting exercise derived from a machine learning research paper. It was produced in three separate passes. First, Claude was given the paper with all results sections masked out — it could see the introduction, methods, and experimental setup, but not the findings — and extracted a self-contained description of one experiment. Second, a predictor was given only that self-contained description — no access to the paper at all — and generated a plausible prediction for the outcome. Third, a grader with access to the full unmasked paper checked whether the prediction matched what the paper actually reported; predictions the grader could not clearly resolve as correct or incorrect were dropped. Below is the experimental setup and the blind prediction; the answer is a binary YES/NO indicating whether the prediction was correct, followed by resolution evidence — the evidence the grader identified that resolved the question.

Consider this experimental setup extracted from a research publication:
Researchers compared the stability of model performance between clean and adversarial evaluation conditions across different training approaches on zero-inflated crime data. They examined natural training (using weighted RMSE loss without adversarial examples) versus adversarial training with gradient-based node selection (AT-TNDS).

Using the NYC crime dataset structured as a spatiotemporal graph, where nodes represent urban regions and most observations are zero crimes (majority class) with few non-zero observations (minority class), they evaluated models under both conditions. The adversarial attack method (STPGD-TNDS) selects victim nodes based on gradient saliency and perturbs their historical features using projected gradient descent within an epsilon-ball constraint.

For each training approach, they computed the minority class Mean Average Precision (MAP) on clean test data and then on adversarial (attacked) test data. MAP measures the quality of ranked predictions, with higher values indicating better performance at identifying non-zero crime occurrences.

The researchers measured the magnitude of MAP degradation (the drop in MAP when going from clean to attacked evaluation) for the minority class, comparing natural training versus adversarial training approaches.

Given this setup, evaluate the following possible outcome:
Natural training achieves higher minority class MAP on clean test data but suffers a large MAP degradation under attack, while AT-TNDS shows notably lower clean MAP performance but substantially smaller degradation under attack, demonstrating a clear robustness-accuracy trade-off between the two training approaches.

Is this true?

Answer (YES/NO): NO